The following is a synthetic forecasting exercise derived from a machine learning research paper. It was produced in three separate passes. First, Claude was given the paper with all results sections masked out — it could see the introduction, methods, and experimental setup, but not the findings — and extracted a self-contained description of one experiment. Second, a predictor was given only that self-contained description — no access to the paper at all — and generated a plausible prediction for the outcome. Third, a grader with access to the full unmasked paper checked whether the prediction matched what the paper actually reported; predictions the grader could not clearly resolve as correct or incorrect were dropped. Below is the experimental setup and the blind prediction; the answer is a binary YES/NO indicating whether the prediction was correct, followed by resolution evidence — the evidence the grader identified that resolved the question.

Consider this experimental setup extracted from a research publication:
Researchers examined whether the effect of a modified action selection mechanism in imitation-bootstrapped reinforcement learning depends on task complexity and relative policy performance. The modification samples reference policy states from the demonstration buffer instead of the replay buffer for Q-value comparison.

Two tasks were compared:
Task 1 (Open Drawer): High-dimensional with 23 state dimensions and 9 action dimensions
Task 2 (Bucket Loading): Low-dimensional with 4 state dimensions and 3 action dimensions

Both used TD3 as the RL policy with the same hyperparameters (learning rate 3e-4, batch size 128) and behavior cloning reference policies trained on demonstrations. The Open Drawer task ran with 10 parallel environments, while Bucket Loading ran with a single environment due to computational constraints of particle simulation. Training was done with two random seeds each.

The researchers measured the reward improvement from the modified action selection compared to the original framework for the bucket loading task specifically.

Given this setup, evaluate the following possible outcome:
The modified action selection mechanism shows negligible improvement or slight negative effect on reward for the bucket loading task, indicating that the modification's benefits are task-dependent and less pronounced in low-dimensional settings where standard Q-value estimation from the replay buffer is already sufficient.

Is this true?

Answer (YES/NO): NO